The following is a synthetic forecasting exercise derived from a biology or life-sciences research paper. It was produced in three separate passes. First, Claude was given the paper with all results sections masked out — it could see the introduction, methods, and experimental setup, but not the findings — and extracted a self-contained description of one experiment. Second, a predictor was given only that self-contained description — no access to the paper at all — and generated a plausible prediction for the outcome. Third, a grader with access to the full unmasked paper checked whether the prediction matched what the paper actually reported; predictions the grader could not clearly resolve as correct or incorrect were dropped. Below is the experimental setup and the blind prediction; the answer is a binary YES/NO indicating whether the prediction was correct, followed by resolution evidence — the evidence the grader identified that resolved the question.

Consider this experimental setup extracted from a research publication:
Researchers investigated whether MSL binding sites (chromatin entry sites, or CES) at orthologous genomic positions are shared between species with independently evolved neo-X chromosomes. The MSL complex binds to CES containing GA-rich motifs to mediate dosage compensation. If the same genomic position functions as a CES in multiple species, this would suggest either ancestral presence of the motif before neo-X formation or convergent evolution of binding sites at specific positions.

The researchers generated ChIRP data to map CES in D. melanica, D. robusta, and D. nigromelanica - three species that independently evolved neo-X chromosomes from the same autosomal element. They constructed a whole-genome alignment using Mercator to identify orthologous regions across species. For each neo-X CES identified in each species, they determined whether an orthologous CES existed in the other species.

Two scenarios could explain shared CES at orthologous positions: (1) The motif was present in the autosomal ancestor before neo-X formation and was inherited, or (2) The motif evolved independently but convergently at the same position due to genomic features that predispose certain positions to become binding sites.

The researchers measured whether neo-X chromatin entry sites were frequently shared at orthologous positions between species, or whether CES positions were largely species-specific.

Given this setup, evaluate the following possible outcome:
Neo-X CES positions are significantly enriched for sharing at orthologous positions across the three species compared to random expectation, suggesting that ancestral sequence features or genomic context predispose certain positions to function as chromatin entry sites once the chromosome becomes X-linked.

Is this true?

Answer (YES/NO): NO